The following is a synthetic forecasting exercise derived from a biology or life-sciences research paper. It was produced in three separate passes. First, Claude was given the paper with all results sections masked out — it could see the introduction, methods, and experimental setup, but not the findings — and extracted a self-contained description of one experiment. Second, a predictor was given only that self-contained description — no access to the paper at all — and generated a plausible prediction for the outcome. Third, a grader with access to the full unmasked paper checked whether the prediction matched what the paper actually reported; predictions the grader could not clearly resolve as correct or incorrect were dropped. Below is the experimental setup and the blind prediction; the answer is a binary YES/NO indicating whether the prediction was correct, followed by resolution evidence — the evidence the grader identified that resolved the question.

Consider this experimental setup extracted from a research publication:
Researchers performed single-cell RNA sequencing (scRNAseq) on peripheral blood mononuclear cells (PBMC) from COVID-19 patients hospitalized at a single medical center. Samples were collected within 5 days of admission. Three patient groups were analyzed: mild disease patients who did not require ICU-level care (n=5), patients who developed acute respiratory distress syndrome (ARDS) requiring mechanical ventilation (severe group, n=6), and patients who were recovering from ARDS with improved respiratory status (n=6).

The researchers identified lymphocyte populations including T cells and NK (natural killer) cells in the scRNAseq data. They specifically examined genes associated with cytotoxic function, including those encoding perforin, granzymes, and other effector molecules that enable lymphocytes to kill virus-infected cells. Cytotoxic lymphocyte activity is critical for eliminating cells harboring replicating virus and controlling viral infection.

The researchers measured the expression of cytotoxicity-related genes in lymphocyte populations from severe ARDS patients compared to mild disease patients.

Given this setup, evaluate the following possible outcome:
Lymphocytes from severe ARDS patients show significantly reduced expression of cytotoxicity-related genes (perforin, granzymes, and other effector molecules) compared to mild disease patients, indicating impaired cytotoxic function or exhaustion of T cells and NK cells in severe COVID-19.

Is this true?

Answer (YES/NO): YES